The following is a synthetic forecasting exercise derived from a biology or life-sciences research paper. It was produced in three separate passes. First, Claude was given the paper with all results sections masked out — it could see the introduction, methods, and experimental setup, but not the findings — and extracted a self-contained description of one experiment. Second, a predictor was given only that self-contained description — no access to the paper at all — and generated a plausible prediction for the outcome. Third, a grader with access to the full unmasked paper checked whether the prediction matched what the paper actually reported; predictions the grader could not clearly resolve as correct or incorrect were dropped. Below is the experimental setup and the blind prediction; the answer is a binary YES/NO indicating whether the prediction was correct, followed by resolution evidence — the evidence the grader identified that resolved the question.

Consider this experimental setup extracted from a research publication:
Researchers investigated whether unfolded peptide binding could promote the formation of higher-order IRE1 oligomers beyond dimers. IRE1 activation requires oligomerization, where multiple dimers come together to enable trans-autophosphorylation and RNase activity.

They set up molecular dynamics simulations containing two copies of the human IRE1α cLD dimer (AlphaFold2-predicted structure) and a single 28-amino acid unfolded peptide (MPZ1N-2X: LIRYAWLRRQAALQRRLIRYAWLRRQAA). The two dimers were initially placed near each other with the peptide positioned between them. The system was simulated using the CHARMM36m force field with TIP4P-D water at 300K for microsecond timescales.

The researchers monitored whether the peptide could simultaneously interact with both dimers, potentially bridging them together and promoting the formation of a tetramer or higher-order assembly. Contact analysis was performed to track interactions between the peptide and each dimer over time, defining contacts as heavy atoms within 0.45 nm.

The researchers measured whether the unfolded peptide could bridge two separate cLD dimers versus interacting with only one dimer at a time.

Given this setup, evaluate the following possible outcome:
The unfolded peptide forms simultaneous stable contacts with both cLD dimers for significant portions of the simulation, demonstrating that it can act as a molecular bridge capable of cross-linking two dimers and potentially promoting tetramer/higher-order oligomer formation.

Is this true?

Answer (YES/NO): YES